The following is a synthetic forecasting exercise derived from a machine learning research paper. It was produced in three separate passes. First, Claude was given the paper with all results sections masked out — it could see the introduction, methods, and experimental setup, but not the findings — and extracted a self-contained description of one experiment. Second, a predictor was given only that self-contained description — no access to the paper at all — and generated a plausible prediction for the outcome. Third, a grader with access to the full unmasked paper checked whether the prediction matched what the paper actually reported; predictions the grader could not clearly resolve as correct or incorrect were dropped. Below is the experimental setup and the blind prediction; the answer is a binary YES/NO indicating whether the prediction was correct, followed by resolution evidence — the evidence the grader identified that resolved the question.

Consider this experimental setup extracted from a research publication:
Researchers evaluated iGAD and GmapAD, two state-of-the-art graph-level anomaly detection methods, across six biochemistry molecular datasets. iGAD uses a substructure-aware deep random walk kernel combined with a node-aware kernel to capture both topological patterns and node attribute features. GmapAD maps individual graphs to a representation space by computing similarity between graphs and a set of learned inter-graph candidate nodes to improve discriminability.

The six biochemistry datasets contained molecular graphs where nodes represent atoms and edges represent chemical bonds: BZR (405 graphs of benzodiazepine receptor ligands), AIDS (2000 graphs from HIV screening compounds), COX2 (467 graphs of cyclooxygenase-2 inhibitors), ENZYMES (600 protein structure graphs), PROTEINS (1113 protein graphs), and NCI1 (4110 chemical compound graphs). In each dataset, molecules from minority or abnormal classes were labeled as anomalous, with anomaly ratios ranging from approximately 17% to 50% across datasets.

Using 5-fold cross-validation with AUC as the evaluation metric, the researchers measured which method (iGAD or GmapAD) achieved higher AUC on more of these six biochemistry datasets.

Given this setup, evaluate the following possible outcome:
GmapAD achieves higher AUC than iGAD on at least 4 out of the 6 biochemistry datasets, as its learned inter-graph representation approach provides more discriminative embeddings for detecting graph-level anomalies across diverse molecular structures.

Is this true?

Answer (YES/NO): YES